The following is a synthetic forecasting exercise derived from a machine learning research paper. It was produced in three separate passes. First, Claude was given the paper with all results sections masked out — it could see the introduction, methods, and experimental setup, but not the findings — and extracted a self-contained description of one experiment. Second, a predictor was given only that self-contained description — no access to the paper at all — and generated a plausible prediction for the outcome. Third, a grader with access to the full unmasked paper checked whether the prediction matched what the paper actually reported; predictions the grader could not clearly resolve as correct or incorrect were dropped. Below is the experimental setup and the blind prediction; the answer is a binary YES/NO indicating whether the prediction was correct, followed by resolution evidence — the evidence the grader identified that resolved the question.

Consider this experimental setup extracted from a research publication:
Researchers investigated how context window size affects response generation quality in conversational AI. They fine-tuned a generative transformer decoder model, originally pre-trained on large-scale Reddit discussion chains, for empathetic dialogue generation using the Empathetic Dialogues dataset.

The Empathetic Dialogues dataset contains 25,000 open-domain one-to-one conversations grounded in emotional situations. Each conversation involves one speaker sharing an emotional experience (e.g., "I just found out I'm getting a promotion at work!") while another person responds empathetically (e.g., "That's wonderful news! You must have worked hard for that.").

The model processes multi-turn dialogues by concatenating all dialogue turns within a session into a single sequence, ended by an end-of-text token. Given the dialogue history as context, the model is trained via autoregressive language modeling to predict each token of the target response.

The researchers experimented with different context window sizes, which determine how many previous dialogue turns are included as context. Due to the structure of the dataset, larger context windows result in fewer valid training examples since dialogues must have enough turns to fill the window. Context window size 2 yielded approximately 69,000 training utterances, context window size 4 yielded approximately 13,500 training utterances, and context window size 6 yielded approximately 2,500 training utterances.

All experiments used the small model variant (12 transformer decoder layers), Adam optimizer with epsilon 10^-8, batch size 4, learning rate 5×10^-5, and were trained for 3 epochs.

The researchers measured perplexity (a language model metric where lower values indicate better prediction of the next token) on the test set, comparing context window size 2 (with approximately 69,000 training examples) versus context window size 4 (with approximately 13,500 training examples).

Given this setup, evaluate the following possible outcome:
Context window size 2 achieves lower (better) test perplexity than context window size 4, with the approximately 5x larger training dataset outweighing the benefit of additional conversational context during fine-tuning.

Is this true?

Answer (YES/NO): NO